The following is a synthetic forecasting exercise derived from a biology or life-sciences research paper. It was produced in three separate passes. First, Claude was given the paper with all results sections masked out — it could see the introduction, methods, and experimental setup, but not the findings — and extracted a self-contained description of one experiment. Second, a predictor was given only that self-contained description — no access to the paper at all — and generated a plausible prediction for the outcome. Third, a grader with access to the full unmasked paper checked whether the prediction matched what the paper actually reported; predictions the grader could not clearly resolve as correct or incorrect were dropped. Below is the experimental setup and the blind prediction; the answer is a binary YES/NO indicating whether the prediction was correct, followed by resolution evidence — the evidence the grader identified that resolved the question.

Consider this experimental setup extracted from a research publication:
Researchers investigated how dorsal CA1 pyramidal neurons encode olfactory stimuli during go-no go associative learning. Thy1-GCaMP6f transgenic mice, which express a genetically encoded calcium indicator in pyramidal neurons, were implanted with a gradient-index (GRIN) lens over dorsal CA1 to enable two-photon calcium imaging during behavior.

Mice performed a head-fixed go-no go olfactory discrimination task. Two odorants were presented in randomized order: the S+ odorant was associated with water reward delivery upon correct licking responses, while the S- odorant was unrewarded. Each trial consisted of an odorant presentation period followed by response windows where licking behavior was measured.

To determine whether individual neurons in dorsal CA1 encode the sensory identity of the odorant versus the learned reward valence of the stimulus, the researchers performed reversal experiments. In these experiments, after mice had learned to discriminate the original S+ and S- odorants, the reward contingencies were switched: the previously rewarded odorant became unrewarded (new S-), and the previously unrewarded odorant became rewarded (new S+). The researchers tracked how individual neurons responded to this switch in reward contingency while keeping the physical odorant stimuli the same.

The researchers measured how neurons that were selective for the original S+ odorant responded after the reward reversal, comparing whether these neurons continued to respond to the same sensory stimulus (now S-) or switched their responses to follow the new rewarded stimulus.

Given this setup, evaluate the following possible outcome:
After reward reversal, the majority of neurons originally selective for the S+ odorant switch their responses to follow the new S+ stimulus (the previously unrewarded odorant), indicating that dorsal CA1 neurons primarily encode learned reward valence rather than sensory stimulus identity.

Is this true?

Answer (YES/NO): NO